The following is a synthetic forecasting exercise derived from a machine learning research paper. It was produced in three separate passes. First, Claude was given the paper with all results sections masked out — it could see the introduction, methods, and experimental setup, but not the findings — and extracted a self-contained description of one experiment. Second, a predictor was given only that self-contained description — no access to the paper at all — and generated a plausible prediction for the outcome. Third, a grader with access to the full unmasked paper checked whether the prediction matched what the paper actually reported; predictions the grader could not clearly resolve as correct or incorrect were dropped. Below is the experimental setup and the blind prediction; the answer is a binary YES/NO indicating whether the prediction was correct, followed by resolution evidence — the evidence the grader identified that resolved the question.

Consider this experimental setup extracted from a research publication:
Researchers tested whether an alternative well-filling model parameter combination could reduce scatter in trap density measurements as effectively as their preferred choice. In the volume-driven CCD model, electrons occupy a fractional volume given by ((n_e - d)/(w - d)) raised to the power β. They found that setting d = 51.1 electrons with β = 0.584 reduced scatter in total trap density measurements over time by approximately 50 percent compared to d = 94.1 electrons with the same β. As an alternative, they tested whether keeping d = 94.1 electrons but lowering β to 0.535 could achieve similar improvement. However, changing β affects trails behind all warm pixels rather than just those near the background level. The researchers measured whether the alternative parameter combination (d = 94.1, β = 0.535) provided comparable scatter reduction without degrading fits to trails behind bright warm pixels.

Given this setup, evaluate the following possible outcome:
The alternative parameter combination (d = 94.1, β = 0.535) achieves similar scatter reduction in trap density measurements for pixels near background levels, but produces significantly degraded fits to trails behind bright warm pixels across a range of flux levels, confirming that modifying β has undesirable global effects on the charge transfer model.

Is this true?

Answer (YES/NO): NO